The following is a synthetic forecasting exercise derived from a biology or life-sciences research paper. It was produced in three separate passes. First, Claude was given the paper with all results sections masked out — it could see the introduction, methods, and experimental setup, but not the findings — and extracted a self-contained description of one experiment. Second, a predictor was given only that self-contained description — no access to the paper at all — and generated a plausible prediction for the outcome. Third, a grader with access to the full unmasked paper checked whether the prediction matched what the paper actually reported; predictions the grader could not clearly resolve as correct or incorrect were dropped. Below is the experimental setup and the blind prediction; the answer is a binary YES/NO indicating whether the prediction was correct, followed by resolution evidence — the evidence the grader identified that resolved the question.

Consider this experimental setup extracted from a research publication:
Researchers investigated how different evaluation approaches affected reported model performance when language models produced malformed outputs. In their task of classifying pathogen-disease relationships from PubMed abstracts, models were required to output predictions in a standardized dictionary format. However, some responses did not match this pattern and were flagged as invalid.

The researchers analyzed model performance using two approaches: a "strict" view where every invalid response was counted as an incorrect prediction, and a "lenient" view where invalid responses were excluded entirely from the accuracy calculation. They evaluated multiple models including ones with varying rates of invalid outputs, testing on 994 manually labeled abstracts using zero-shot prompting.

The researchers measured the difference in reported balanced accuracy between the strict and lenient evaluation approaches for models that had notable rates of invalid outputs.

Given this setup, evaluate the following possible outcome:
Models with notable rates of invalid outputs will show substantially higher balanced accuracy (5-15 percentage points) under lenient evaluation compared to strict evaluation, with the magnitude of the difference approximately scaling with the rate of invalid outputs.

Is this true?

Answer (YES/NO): NO